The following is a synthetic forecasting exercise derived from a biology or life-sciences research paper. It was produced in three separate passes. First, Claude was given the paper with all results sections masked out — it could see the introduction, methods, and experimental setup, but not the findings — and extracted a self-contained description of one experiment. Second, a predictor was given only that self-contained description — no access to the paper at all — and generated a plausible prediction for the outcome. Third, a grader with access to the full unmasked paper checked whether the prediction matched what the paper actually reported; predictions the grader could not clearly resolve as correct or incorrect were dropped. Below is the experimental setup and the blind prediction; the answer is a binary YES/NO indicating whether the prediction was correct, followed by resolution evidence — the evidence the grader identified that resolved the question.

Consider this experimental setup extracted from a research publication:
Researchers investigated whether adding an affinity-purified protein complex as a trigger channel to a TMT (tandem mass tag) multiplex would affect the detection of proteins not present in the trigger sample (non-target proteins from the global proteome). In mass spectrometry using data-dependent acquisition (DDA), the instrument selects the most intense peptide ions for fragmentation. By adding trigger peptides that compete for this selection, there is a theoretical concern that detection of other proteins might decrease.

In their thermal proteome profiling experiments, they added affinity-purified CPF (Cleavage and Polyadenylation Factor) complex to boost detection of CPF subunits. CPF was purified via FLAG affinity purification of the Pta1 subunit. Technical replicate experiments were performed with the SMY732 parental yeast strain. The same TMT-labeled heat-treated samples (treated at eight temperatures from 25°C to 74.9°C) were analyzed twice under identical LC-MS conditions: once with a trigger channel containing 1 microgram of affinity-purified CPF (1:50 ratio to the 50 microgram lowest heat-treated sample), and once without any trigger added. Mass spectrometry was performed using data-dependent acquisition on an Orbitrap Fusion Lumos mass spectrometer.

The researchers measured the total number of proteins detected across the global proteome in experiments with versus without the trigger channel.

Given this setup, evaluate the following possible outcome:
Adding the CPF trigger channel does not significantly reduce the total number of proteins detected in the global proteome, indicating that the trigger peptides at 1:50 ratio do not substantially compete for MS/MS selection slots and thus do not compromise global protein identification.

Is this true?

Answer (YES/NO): YES